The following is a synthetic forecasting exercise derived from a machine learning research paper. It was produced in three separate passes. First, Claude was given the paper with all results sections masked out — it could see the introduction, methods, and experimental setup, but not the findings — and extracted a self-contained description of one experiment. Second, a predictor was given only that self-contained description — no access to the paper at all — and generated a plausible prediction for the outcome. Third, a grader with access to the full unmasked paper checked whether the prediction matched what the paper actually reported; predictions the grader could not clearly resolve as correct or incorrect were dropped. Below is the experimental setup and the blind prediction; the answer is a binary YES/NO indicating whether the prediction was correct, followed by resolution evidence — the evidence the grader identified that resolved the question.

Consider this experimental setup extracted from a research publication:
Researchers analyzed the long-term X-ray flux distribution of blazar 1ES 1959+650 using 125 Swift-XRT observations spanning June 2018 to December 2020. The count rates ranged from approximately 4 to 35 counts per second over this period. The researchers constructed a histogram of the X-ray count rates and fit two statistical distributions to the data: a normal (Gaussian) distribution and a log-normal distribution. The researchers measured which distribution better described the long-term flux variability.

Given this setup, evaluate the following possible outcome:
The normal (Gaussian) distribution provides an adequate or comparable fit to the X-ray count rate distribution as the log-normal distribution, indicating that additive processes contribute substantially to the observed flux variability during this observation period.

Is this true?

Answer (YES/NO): NO